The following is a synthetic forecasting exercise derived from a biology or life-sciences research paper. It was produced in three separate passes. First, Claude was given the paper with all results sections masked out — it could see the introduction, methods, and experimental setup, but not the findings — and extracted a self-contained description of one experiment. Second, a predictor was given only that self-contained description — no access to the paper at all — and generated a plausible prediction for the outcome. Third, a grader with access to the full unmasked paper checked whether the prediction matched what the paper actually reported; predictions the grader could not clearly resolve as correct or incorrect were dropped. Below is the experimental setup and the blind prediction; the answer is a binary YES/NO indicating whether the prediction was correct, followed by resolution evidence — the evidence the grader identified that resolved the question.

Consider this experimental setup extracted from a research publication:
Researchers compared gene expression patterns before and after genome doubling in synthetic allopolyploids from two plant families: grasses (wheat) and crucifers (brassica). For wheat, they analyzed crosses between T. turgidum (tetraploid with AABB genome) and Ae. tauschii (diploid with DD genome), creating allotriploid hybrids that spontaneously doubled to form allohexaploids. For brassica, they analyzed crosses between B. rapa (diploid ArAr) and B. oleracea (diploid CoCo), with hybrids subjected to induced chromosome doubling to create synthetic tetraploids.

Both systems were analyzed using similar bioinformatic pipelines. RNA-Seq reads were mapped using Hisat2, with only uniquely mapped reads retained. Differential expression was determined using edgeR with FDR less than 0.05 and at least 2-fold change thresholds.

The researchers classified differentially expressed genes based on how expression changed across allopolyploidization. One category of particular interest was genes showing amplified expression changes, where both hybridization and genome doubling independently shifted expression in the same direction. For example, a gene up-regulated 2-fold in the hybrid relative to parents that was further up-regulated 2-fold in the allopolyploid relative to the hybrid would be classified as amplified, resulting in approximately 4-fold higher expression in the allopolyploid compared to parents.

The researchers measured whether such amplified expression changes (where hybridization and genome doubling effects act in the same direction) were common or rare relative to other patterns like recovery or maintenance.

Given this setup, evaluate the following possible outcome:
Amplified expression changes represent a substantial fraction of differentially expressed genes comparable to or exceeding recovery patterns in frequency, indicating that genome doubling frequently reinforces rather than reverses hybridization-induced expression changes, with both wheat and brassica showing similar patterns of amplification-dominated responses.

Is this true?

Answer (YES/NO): NO